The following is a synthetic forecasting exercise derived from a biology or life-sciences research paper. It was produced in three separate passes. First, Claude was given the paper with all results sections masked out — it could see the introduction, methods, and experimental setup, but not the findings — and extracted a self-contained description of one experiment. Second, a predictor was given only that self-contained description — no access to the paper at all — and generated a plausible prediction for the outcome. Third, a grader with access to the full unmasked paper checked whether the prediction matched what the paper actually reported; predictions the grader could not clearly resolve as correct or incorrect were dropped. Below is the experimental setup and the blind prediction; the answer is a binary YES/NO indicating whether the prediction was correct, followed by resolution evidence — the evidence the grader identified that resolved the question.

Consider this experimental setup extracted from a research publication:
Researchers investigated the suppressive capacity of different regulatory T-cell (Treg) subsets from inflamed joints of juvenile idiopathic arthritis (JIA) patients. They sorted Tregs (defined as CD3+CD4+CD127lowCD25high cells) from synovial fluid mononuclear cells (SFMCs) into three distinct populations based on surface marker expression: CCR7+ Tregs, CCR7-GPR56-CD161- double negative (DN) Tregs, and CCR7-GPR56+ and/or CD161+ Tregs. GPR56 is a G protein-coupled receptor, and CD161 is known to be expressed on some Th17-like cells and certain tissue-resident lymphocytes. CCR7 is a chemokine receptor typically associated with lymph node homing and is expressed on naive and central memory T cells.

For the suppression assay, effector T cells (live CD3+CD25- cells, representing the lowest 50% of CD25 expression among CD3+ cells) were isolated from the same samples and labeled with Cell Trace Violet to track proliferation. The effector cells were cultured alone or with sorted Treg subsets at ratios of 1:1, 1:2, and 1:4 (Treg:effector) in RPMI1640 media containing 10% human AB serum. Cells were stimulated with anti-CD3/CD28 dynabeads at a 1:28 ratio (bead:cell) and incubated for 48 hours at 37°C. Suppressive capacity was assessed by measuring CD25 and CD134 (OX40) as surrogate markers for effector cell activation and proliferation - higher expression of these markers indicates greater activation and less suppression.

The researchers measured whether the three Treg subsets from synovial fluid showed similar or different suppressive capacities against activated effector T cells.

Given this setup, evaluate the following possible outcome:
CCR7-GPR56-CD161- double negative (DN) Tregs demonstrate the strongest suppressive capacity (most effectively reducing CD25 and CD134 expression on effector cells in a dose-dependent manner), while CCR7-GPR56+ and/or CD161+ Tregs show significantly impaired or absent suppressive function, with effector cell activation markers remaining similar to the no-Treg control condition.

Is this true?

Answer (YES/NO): NO